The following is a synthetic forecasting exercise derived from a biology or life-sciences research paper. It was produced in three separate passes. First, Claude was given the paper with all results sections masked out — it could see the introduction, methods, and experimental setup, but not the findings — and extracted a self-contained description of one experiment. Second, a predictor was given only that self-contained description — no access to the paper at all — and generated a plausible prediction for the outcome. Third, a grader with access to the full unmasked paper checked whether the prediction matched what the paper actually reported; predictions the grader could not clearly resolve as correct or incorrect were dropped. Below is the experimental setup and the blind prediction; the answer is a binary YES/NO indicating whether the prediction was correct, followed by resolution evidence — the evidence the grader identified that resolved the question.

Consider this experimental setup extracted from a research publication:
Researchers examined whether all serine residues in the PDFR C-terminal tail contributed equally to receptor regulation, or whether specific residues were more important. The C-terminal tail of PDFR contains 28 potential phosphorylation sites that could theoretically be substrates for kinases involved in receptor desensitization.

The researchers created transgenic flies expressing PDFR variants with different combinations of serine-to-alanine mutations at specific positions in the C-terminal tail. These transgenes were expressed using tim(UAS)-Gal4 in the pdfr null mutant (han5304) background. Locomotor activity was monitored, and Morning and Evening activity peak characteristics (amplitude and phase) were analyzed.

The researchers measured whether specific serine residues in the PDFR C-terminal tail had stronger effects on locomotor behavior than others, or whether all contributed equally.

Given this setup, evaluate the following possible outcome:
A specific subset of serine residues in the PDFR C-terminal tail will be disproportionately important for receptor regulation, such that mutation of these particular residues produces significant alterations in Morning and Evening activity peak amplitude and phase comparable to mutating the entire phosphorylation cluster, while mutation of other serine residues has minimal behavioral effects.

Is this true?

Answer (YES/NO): NO